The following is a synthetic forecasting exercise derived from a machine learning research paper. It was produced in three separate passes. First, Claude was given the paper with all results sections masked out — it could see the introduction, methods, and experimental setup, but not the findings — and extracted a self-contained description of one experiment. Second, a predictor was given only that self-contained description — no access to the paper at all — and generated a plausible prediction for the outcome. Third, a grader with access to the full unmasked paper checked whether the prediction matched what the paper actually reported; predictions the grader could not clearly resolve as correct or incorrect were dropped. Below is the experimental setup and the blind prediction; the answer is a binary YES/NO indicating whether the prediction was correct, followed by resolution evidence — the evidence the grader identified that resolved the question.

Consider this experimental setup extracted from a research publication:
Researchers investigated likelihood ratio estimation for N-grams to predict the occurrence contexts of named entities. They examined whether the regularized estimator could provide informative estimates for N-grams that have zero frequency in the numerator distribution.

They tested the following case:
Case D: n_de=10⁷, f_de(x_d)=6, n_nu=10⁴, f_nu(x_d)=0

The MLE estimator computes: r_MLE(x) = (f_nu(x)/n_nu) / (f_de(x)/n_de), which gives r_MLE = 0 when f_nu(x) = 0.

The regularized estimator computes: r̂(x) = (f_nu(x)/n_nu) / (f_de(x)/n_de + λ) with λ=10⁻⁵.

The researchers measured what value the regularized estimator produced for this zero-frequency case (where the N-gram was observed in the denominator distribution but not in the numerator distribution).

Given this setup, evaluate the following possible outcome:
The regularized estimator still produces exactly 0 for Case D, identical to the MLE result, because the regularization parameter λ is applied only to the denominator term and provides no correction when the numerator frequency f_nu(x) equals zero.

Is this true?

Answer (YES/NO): YES